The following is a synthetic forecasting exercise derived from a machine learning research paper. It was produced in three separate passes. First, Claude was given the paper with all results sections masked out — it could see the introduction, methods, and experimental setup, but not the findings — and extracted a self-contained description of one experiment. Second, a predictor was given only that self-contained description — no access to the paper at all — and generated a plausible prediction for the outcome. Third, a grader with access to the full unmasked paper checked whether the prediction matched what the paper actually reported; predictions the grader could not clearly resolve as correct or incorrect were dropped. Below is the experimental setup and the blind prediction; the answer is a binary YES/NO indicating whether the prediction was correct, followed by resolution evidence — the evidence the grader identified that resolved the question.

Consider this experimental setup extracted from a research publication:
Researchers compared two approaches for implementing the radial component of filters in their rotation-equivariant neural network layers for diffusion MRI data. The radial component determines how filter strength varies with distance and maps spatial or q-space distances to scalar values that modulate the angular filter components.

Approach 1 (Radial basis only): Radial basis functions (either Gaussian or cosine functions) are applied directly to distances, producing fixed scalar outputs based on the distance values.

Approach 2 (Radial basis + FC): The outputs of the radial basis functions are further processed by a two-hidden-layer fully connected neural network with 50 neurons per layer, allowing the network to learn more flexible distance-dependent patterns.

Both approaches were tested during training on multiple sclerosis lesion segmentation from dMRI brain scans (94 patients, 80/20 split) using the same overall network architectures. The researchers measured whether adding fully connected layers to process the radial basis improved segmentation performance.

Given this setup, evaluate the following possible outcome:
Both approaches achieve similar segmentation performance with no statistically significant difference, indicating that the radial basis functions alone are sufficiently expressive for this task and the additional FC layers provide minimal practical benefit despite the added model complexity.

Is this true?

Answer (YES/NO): NO